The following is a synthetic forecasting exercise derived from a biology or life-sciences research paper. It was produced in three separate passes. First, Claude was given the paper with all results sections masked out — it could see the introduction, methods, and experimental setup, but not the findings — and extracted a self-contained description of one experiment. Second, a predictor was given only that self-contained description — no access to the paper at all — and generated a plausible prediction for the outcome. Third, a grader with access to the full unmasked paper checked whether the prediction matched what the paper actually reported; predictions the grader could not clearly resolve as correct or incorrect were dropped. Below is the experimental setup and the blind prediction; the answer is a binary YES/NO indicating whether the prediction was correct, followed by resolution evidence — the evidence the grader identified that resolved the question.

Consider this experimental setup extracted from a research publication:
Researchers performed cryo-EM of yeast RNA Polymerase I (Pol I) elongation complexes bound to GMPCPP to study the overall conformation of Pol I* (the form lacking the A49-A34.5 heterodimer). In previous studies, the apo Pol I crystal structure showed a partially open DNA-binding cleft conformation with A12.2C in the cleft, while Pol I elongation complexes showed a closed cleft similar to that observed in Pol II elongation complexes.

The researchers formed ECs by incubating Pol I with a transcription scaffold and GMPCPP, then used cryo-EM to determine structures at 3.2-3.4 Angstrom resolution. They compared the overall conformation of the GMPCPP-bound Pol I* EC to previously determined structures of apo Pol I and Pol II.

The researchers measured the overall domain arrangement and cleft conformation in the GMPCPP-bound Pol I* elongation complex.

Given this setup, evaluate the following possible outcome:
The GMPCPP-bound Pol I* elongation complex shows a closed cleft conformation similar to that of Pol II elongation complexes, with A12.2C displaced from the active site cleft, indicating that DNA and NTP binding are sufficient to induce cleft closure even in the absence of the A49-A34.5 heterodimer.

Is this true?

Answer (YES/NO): YES